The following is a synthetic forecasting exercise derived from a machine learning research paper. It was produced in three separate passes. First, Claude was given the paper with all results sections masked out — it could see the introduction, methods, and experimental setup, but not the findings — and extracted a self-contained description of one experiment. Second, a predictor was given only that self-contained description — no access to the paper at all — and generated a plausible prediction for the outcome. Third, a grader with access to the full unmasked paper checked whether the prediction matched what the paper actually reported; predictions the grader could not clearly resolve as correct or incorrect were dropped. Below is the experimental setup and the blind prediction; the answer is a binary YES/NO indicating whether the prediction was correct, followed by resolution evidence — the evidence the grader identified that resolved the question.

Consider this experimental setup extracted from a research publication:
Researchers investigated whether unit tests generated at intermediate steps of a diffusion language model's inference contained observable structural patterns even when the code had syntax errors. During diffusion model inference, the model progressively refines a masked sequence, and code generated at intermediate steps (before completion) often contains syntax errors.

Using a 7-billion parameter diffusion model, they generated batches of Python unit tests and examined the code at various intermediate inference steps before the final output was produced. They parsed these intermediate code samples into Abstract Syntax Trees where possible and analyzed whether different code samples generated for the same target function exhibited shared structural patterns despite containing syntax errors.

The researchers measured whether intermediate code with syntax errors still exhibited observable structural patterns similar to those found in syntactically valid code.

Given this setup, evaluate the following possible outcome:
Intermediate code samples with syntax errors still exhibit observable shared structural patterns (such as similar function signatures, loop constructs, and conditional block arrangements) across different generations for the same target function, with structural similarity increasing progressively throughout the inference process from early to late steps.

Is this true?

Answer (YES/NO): NO